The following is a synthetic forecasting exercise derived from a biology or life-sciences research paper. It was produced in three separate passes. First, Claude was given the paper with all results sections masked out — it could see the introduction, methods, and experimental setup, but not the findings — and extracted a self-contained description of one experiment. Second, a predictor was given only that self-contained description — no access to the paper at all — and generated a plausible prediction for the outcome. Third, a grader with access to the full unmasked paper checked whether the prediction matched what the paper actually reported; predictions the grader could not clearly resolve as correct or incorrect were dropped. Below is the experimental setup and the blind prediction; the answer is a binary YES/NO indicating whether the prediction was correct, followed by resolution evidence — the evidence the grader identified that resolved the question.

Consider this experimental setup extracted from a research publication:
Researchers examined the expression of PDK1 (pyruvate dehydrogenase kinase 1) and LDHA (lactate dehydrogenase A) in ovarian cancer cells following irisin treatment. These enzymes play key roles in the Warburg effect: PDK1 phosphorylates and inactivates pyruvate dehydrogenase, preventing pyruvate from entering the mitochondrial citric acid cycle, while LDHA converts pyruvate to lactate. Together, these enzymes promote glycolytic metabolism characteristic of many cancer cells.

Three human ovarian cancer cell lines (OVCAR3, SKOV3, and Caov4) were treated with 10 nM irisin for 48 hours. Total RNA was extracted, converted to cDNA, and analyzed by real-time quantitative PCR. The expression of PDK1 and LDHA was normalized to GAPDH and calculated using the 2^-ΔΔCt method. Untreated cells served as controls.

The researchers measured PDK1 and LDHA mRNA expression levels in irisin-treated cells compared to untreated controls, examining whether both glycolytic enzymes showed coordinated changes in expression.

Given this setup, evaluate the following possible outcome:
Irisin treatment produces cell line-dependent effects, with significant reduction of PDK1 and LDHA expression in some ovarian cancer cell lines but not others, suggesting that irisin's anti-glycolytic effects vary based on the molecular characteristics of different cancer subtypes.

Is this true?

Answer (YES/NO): YES